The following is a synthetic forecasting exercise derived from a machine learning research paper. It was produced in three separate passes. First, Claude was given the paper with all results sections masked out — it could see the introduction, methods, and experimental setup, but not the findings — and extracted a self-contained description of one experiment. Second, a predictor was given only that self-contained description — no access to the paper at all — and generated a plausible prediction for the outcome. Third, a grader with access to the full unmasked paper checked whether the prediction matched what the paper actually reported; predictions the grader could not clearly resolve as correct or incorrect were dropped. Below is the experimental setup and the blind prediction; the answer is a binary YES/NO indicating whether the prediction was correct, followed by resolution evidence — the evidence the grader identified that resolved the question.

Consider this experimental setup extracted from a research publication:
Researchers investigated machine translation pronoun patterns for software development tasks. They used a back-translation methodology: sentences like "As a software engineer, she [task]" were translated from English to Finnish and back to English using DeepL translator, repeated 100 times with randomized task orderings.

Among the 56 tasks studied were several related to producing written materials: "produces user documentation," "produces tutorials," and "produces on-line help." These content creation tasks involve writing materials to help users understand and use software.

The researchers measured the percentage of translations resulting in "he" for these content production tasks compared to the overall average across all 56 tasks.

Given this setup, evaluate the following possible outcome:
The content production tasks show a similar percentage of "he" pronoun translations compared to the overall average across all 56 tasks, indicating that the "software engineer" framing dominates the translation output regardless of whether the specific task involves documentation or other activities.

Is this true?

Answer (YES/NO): NO